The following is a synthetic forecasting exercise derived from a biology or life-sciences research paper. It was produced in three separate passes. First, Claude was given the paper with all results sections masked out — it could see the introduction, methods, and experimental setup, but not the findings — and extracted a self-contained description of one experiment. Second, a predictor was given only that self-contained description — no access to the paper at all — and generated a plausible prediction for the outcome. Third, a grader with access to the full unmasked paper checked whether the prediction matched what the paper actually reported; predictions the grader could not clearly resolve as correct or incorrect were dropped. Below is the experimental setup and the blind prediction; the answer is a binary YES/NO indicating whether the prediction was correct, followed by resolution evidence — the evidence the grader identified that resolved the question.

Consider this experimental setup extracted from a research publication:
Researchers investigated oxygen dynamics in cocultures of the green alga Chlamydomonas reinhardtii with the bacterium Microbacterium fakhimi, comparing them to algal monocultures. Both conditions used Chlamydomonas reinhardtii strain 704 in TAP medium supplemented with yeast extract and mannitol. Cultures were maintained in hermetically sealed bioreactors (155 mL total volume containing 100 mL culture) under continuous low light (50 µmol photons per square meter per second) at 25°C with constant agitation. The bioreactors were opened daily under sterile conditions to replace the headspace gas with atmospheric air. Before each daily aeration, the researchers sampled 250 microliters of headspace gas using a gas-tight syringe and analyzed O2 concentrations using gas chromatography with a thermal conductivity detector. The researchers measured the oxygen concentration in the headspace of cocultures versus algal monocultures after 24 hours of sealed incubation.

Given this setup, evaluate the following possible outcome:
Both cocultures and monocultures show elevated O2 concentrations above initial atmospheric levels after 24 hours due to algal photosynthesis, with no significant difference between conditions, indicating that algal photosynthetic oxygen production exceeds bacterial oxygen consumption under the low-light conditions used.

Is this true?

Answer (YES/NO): NO